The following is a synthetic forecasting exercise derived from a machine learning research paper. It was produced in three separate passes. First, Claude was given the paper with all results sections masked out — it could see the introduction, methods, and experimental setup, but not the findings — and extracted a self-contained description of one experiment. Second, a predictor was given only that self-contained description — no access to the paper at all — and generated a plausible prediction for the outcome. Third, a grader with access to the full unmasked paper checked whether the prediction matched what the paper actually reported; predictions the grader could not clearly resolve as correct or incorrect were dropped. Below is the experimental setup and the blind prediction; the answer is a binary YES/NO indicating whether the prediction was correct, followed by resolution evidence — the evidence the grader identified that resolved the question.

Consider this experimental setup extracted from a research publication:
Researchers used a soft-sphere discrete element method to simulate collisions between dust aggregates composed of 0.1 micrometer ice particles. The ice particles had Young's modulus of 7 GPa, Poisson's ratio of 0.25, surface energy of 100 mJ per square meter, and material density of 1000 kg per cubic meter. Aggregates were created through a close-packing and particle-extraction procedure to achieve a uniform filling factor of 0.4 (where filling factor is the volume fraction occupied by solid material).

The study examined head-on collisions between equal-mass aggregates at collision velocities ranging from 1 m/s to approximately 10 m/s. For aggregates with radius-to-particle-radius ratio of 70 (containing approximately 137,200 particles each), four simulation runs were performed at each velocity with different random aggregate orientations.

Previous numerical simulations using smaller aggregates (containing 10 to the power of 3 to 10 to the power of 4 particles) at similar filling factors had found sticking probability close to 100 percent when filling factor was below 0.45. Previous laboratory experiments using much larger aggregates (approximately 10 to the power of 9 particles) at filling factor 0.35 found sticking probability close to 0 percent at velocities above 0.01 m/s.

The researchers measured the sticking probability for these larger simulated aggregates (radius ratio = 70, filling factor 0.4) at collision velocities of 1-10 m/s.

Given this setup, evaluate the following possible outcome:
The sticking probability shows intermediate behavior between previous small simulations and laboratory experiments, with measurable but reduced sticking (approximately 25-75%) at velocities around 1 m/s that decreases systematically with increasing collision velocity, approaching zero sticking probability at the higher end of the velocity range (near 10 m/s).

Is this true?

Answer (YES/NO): NO